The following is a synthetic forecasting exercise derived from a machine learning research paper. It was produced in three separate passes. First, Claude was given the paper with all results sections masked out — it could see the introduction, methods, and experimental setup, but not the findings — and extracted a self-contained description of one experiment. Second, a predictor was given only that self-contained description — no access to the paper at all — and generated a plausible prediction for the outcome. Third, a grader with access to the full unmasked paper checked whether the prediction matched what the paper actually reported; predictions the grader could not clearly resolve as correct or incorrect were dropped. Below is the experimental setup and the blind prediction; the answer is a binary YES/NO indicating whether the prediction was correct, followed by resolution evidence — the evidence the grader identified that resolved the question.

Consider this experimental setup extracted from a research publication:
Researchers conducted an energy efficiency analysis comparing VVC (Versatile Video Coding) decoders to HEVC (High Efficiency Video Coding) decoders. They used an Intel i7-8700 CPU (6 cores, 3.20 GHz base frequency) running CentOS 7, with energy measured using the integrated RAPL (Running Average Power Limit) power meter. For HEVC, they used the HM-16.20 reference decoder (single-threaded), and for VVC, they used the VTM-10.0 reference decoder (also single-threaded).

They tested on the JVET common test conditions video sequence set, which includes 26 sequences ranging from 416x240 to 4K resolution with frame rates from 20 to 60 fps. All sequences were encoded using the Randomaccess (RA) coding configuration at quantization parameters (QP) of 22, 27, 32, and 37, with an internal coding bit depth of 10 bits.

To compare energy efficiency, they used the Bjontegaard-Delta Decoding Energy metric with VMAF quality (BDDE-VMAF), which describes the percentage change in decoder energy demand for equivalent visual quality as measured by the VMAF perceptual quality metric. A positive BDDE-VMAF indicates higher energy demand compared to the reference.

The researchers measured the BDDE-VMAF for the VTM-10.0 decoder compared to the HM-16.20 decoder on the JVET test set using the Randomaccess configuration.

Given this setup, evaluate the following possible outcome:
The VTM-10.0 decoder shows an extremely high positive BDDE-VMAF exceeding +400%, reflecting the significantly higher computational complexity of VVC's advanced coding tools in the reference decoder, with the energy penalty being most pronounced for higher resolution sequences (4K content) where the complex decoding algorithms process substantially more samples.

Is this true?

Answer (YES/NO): NO